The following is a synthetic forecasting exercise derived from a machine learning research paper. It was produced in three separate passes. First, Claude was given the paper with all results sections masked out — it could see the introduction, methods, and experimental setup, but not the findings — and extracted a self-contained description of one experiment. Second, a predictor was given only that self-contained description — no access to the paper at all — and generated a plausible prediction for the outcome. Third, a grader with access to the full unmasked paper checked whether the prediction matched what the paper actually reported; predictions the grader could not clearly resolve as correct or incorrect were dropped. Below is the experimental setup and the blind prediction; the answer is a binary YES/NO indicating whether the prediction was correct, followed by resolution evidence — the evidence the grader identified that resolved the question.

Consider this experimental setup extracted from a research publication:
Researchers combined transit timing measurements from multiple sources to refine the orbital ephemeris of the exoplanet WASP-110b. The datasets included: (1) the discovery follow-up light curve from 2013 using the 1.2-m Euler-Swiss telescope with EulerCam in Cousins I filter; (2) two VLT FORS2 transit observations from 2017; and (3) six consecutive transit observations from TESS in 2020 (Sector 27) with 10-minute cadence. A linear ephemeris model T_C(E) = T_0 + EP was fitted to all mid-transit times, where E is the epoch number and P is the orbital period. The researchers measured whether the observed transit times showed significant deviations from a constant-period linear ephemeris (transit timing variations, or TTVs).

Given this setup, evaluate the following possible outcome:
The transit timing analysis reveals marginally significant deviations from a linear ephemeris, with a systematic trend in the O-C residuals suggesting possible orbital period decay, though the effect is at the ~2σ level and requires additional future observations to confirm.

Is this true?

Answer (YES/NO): NO